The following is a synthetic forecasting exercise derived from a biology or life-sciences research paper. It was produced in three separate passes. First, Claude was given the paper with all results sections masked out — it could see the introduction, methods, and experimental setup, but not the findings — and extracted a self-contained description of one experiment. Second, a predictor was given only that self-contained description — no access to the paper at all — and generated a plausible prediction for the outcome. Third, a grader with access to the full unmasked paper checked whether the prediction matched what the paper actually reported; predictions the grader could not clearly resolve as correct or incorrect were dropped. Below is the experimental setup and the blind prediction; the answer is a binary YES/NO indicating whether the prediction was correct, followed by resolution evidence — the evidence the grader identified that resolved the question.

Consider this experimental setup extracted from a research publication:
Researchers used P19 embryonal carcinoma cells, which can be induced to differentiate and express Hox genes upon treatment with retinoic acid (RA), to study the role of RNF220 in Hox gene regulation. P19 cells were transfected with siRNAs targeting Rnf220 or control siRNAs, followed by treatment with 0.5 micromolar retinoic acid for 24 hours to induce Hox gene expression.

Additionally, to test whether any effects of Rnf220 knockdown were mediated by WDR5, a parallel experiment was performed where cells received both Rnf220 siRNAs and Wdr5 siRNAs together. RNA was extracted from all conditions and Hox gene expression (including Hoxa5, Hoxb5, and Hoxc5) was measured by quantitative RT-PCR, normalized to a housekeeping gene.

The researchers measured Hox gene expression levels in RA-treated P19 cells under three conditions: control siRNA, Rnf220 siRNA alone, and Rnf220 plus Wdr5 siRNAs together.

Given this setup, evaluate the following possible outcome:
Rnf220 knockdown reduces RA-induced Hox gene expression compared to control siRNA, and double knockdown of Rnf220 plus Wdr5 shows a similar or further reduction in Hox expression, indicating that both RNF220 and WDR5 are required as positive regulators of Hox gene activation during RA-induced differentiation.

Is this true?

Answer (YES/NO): NO